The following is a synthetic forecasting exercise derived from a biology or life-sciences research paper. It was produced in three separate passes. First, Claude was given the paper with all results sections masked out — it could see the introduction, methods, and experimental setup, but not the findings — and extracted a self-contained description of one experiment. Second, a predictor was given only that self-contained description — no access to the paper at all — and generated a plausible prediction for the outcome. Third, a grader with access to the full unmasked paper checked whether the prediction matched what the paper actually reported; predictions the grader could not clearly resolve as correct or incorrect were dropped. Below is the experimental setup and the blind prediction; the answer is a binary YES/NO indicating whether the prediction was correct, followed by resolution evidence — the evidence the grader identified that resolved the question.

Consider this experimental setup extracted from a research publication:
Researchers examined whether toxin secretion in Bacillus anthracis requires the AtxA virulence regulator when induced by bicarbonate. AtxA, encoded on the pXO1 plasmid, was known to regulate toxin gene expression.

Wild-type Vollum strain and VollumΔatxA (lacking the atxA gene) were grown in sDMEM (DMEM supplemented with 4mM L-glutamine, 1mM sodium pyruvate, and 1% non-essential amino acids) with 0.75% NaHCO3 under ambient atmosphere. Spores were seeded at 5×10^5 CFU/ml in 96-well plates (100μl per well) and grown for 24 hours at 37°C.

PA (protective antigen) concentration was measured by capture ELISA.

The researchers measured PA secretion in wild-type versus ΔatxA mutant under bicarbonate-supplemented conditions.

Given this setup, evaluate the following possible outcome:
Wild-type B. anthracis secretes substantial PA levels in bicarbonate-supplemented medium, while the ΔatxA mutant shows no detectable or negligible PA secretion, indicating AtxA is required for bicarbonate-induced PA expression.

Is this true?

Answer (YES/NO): YES